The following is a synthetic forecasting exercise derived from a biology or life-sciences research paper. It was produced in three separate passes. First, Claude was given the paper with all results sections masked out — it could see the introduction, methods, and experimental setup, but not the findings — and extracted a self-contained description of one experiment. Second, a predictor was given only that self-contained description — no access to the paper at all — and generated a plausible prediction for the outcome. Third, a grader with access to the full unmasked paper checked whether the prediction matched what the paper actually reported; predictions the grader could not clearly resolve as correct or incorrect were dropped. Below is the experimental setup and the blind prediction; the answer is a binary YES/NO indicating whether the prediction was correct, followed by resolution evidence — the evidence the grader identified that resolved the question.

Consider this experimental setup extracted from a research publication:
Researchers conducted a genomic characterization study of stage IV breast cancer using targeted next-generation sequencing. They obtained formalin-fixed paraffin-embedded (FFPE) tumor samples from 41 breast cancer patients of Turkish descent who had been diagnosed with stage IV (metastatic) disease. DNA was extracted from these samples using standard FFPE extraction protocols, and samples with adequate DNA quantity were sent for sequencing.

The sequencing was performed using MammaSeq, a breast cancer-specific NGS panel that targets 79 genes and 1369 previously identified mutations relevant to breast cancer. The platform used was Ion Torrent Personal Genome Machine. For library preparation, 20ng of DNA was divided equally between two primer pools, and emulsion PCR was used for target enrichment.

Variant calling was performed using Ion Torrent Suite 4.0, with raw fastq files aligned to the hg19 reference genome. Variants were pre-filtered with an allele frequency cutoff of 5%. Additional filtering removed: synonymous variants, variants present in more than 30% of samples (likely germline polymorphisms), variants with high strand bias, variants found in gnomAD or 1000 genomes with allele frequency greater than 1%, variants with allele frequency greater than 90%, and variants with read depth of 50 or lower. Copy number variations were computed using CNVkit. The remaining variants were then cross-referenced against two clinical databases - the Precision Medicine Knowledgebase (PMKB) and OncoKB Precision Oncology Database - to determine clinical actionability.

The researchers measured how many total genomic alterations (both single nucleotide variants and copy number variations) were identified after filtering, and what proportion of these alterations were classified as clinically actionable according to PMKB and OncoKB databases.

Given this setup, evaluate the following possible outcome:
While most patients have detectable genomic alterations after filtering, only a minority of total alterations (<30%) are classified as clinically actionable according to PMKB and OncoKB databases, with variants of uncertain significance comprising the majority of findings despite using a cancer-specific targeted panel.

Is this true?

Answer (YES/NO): YES